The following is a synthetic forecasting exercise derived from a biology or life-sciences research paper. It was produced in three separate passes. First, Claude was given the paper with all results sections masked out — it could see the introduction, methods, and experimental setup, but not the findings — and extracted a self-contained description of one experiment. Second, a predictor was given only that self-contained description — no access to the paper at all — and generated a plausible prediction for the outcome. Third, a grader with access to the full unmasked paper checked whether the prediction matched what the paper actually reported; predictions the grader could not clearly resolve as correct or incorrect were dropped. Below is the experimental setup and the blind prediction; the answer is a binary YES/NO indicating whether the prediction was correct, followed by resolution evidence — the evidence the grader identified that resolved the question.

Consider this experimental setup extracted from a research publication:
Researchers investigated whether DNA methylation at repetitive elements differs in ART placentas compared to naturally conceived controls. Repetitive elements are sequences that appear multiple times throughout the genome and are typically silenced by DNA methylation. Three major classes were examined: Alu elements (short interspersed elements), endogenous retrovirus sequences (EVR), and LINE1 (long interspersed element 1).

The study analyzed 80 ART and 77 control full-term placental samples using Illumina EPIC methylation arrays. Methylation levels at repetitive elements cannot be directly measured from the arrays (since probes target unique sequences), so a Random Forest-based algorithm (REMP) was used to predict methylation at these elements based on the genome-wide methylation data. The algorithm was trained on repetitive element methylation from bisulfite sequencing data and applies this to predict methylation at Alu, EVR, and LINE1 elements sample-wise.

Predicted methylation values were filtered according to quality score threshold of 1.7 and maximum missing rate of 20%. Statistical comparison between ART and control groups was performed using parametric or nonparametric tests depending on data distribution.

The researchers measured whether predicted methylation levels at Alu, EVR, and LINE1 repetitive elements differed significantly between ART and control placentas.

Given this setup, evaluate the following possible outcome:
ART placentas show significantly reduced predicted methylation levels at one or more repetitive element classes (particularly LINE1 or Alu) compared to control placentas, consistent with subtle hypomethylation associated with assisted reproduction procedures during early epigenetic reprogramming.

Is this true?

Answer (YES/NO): NO